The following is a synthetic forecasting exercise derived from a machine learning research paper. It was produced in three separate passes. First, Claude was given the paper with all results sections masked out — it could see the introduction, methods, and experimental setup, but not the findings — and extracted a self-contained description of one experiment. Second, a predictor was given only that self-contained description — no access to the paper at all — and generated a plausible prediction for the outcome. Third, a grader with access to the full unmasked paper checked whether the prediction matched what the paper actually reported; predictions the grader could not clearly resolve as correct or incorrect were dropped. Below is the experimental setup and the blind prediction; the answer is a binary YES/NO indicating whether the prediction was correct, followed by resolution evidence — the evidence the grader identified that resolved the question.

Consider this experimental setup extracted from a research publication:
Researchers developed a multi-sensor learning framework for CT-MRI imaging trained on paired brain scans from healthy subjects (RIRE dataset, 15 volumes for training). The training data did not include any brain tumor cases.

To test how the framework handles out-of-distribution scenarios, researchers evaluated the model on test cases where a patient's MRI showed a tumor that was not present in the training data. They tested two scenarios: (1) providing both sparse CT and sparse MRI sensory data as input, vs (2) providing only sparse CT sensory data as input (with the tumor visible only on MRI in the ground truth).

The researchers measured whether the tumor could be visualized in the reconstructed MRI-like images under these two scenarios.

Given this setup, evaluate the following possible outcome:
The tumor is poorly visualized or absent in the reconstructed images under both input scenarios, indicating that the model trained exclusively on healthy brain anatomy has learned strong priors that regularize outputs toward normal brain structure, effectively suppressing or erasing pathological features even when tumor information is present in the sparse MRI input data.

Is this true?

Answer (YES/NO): NO